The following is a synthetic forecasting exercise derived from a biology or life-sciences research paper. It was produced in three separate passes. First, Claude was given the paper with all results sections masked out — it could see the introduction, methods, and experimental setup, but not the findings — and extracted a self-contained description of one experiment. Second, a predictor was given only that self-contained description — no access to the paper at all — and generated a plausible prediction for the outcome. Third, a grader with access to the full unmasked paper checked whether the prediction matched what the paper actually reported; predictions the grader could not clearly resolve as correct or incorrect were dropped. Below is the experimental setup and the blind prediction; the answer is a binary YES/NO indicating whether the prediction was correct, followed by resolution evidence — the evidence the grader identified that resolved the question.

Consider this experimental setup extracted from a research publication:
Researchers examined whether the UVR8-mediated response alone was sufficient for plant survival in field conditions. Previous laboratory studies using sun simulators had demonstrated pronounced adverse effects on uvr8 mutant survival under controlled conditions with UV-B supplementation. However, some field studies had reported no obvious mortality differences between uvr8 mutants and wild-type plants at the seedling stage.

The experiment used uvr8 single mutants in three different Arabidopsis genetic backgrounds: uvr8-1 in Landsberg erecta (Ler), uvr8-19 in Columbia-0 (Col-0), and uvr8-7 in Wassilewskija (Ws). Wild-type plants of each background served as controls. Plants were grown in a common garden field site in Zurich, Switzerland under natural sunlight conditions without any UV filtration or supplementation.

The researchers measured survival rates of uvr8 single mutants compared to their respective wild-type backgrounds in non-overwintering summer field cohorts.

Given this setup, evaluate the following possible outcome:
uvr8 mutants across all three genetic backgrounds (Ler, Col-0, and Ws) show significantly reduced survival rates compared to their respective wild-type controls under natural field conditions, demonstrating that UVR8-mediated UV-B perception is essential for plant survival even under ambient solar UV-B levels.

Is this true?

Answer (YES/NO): NO